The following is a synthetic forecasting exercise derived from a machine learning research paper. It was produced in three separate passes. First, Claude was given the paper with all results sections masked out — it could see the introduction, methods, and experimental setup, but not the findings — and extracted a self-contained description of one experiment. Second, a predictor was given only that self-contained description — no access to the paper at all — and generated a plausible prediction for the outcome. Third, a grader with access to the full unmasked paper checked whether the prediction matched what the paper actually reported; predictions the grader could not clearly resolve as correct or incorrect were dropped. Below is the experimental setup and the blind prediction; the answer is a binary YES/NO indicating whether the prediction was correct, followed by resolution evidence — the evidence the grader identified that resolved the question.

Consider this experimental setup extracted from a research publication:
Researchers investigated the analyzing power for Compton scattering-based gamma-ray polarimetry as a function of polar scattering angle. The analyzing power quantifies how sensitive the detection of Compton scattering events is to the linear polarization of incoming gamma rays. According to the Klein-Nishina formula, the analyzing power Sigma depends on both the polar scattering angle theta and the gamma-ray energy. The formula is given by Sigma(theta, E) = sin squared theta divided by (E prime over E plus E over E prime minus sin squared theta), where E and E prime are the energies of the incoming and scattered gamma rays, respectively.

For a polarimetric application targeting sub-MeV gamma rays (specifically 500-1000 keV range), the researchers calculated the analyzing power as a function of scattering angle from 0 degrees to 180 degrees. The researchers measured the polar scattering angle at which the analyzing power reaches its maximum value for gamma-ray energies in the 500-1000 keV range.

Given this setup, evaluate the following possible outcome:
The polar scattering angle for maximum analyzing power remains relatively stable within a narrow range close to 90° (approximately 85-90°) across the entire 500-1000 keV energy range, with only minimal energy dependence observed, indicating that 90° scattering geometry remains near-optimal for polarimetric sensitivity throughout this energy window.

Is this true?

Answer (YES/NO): NO